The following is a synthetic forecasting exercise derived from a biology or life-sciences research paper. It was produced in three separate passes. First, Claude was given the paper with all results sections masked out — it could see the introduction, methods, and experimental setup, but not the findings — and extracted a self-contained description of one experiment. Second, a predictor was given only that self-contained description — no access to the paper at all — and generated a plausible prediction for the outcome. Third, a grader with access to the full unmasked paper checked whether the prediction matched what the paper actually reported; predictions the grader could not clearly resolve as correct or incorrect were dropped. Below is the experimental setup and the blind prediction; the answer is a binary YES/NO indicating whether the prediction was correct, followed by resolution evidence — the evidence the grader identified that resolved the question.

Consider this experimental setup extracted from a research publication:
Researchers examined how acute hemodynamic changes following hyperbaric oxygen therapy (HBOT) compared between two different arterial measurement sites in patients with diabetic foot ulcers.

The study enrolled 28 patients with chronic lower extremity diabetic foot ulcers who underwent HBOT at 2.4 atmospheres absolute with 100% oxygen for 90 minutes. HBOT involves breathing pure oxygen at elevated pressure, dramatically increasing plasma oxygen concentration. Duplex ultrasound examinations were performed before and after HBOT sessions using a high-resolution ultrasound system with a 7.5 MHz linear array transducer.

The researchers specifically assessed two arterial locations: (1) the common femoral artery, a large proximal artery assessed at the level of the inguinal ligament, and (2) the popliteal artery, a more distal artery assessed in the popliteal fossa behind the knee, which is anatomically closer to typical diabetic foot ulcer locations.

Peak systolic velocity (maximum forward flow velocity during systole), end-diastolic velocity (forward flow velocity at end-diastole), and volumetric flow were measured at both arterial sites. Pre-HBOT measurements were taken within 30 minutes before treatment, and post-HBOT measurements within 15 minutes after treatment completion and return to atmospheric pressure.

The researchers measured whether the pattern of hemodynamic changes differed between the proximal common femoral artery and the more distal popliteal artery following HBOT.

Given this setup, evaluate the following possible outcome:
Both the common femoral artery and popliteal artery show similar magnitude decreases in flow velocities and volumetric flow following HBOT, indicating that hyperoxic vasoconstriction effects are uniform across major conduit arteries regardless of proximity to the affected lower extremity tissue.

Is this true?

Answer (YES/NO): NO